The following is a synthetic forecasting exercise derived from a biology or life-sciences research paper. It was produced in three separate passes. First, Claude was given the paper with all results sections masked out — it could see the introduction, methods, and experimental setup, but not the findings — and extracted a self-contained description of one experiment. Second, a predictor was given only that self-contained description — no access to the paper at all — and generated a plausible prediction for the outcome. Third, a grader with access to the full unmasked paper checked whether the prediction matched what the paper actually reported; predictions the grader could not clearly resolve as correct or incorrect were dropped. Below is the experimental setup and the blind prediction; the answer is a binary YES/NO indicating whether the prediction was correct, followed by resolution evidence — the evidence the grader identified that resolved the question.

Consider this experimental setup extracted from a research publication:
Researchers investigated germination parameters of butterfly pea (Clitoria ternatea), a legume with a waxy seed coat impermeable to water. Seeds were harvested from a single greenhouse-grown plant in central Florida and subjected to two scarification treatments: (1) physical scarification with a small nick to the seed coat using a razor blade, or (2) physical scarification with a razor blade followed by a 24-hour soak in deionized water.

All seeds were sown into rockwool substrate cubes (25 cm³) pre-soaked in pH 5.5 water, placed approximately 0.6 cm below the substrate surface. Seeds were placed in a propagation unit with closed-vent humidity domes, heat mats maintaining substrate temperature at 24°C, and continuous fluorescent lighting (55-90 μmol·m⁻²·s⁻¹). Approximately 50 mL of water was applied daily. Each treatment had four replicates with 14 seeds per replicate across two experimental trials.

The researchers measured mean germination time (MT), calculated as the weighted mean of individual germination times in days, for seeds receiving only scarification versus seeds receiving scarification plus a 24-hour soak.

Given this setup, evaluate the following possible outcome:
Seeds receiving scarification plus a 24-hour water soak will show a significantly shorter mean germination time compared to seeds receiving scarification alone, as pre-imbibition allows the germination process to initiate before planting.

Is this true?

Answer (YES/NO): YES